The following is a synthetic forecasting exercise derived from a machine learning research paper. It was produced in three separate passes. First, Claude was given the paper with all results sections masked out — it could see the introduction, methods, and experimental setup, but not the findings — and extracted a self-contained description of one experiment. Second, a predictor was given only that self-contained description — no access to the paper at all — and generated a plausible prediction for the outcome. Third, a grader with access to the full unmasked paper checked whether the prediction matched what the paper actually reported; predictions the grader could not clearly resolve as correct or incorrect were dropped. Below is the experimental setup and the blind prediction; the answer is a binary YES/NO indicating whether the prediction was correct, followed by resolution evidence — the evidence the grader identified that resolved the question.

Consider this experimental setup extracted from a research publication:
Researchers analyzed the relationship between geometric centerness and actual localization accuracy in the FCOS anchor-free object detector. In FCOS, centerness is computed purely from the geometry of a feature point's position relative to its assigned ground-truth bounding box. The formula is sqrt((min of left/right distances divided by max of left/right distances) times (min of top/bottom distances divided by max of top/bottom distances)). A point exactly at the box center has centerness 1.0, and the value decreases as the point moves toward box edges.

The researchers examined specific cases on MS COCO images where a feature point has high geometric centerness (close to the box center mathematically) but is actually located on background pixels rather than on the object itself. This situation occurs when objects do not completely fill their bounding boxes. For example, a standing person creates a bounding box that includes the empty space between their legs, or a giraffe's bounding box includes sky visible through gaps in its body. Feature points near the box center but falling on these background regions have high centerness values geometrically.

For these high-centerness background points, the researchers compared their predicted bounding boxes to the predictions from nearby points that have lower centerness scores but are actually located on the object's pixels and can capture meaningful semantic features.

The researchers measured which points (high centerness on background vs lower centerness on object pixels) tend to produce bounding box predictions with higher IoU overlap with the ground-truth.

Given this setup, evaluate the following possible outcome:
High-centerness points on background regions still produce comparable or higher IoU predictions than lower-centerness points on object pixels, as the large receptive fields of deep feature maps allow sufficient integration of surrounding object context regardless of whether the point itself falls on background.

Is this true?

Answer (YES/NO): NO